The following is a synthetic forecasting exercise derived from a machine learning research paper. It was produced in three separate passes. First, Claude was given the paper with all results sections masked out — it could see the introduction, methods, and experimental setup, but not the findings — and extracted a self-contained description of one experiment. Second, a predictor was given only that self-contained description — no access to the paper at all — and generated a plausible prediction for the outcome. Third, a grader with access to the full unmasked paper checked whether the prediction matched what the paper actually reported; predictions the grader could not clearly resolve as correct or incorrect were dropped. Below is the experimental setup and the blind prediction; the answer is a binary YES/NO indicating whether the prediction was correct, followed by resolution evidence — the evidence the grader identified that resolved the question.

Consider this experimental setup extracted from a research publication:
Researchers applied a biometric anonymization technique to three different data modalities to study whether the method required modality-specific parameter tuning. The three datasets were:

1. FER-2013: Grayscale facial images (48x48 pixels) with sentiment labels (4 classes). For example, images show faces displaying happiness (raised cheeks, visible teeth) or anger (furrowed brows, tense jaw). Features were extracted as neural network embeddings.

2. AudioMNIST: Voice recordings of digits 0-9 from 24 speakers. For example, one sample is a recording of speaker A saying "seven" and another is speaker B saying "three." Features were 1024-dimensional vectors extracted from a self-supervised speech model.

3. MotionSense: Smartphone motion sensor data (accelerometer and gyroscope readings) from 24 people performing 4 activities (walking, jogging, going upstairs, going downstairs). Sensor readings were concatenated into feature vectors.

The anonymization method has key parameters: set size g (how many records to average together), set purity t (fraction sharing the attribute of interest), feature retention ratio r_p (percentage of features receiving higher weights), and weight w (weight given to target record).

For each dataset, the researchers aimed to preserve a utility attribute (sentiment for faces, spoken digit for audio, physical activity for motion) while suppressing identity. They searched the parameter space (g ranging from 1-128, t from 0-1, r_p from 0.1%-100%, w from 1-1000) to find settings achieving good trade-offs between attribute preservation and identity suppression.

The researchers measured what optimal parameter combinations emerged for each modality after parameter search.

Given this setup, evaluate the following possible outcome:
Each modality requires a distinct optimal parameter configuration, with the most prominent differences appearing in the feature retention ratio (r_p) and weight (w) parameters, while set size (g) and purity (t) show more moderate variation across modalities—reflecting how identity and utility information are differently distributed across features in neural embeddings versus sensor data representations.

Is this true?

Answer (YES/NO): NO